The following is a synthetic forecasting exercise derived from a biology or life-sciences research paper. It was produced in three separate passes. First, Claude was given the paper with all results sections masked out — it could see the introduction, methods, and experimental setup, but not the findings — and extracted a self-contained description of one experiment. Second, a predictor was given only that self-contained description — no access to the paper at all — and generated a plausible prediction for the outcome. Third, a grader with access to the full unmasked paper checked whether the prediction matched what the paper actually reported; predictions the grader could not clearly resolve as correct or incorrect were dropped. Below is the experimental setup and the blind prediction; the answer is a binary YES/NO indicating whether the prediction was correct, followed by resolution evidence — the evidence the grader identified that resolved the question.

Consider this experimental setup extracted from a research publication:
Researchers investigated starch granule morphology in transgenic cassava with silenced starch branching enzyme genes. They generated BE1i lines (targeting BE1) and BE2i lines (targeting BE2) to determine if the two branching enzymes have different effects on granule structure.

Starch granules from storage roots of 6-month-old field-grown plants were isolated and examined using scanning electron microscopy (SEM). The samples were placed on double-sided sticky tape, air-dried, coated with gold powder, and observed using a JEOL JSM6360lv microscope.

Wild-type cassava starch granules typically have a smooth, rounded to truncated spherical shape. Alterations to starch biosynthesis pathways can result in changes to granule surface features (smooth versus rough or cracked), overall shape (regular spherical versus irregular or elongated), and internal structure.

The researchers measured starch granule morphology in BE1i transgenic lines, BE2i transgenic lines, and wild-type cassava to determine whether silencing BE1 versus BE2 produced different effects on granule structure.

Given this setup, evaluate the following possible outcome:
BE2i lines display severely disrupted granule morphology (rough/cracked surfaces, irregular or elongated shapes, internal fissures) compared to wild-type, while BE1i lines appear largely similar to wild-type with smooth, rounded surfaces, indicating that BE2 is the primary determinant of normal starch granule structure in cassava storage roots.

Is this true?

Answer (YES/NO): NO